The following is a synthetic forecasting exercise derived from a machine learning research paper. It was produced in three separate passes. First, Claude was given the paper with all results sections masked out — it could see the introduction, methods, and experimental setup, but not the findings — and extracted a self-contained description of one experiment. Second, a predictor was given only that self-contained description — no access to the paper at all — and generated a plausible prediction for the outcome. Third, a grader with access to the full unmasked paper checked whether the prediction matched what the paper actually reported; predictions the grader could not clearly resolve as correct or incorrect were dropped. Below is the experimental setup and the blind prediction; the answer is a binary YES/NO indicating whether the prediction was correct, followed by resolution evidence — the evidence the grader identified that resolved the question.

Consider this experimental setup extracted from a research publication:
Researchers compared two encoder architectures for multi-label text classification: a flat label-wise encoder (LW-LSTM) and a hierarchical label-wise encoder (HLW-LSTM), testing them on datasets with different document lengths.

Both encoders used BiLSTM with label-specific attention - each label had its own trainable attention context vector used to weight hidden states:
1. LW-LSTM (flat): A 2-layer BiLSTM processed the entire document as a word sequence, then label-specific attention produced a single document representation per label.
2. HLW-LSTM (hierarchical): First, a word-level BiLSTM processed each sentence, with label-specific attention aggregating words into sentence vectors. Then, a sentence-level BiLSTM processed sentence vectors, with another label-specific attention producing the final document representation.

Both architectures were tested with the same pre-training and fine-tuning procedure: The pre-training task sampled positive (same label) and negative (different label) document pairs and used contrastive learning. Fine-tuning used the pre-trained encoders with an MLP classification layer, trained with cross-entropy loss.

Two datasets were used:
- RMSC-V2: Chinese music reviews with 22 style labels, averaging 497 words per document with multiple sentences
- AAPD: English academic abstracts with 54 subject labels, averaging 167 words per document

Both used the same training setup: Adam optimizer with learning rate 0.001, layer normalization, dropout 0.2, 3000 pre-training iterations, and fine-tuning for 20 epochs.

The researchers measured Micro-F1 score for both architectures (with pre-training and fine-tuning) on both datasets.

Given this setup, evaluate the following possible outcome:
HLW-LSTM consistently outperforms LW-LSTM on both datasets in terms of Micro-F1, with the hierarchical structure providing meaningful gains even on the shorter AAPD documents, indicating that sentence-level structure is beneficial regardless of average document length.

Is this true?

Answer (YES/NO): NO